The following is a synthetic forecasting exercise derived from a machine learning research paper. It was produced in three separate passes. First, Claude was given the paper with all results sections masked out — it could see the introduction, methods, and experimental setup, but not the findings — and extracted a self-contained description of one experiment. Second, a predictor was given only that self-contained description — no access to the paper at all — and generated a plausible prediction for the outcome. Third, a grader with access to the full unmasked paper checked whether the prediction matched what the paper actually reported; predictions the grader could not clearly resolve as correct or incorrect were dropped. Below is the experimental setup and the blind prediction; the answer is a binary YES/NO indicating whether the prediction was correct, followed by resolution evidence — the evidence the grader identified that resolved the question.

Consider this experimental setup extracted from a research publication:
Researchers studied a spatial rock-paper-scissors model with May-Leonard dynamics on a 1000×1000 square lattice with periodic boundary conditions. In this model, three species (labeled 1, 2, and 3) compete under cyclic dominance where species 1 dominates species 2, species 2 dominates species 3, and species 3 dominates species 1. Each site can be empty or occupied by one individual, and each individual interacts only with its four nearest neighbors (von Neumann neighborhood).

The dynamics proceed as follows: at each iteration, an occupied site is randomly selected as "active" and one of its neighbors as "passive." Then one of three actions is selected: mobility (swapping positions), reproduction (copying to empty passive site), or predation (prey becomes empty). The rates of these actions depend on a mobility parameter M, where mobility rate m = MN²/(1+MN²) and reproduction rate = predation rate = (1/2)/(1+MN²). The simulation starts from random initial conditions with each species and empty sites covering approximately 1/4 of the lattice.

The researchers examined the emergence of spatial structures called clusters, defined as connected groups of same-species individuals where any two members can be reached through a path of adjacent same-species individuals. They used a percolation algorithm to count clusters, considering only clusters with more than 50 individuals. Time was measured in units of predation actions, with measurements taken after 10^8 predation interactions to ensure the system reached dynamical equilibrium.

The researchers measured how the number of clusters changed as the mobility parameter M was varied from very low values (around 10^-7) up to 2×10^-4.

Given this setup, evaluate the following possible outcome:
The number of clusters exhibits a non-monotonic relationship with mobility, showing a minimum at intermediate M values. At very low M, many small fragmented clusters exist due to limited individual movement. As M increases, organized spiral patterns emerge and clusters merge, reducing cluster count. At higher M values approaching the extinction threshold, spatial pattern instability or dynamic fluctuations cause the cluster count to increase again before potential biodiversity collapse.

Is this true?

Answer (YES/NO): NO